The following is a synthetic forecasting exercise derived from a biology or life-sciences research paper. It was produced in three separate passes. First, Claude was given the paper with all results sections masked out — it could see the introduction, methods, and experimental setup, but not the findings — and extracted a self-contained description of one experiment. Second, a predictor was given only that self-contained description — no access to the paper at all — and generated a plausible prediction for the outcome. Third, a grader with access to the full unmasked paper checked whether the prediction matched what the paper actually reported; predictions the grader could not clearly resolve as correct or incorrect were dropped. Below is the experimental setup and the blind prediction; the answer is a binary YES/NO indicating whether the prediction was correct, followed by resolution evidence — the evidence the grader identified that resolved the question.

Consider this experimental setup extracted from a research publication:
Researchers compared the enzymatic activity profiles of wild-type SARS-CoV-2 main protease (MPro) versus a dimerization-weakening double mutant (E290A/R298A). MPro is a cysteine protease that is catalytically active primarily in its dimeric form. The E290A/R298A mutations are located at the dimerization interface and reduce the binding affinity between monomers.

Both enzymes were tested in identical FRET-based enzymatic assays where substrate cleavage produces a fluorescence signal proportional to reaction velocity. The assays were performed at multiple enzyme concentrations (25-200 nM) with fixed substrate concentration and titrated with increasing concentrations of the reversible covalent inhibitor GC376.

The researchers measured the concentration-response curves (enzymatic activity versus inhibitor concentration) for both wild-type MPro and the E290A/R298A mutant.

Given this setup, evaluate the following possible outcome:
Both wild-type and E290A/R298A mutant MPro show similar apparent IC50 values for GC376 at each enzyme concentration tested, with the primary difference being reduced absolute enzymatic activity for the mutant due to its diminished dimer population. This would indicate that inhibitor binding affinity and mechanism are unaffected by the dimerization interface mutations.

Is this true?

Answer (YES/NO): NO